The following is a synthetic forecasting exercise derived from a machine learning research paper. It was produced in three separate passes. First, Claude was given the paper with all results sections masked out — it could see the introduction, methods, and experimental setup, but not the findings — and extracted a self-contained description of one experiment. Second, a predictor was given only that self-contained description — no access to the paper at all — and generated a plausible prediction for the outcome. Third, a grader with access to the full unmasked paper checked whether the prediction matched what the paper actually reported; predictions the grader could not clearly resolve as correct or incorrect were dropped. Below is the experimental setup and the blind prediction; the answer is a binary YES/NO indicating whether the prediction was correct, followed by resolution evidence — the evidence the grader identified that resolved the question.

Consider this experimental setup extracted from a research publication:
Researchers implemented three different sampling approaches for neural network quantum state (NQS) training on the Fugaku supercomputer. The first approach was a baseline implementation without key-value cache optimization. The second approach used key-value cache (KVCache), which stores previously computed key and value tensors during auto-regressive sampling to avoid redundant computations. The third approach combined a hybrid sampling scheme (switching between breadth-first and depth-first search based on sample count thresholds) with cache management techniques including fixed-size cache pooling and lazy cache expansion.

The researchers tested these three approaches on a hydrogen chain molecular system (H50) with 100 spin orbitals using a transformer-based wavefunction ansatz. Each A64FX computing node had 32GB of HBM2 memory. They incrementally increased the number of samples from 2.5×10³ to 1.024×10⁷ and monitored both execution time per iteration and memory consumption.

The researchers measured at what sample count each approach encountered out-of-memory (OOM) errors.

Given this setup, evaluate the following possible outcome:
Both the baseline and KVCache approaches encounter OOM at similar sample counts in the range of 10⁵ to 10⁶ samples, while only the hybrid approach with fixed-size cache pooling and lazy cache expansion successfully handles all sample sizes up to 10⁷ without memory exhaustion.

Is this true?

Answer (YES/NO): NO